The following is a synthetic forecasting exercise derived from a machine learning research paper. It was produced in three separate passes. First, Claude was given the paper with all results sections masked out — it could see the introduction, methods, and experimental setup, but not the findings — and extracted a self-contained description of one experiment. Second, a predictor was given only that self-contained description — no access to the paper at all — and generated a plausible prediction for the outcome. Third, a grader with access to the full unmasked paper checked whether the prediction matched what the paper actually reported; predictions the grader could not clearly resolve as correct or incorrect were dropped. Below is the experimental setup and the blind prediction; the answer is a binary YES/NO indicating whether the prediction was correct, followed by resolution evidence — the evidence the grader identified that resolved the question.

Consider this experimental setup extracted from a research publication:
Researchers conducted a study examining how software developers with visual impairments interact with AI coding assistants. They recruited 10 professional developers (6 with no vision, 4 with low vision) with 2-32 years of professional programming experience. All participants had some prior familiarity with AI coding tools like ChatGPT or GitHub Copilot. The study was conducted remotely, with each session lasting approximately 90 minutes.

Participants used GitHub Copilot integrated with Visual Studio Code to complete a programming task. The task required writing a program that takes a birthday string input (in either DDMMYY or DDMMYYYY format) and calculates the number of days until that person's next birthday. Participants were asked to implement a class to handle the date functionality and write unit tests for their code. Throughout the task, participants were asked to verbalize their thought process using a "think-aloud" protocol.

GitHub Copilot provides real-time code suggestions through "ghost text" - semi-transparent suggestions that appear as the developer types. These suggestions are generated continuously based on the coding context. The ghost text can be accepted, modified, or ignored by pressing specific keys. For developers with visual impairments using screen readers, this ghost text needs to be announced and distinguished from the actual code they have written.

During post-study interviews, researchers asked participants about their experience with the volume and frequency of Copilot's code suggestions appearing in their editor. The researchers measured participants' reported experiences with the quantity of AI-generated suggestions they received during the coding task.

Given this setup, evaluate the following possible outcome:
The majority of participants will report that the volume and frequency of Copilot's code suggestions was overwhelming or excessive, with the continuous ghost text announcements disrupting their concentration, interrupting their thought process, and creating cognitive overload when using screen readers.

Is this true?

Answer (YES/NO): YES